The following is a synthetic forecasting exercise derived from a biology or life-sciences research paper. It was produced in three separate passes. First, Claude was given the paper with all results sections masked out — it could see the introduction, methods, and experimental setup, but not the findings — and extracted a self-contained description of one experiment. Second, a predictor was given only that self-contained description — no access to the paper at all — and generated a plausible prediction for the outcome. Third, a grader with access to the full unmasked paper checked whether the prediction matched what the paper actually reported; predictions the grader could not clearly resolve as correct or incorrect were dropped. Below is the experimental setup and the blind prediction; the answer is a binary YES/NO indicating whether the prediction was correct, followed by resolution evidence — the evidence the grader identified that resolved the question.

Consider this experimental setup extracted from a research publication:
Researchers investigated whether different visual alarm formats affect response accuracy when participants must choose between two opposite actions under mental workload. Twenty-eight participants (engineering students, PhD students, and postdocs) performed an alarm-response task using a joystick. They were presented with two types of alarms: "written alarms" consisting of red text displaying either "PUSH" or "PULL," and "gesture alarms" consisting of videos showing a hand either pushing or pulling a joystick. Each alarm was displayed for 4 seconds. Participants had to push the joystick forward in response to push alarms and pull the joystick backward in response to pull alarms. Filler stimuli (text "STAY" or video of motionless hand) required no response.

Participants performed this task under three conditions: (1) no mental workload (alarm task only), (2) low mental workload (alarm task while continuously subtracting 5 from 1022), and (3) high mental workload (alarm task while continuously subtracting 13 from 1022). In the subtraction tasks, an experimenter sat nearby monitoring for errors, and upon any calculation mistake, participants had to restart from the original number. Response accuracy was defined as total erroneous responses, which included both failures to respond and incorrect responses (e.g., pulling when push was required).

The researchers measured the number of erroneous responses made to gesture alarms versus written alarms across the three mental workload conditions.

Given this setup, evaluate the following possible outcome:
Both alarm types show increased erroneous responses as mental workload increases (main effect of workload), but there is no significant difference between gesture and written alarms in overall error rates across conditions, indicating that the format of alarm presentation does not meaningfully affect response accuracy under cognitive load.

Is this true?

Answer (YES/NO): NO